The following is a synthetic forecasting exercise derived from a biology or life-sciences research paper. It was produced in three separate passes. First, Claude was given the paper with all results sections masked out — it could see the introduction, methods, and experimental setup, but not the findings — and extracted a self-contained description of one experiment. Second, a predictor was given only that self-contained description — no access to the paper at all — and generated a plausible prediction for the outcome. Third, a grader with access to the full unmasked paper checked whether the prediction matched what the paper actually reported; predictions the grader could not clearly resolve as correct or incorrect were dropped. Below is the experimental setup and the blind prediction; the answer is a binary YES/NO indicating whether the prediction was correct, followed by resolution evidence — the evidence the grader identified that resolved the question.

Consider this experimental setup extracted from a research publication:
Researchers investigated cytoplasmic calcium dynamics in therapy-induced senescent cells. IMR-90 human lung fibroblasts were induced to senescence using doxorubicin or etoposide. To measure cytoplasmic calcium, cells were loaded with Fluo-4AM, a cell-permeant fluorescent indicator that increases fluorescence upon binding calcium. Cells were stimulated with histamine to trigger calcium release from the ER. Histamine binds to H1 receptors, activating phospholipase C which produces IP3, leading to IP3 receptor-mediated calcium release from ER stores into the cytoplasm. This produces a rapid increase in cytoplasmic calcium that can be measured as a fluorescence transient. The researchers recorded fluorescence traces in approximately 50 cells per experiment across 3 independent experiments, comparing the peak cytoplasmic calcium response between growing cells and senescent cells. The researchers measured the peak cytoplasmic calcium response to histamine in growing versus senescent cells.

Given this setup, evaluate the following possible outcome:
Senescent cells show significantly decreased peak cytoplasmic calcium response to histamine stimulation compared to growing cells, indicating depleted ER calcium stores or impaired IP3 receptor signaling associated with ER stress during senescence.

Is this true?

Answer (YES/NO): YES